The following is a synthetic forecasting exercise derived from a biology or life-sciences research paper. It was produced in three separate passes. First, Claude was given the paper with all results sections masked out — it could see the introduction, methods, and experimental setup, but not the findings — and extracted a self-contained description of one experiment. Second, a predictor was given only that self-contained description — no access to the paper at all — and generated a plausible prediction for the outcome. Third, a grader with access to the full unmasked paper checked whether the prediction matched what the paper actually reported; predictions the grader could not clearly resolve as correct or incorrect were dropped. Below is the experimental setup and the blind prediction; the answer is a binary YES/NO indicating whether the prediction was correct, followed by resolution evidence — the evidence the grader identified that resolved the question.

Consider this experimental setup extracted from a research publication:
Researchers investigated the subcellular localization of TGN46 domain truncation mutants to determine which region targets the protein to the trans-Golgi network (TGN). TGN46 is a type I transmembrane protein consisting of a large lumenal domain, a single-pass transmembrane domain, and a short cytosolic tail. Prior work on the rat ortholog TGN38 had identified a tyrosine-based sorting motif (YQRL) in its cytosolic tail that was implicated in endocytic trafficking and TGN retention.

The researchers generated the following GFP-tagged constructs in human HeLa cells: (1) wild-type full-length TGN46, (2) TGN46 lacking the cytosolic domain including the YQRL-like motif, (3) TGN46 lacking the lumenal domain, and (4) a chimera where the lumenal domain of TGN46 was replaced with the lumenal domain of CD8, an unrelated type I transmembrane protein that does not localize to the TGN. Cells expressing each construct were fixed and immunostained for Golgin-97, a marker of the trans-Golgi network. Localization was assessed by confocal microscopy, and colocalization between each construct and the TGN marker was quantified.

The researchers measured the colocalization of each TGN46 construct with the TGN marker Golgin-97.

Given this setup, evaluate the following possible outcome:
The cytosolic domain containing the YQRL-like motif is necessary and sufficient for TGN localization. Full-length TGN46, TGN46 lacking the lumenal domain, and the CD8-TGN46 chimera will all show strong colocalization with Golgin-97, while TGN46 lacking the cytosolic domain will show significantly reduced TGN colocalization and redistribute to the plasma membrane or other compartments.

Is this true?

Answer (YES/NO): NO